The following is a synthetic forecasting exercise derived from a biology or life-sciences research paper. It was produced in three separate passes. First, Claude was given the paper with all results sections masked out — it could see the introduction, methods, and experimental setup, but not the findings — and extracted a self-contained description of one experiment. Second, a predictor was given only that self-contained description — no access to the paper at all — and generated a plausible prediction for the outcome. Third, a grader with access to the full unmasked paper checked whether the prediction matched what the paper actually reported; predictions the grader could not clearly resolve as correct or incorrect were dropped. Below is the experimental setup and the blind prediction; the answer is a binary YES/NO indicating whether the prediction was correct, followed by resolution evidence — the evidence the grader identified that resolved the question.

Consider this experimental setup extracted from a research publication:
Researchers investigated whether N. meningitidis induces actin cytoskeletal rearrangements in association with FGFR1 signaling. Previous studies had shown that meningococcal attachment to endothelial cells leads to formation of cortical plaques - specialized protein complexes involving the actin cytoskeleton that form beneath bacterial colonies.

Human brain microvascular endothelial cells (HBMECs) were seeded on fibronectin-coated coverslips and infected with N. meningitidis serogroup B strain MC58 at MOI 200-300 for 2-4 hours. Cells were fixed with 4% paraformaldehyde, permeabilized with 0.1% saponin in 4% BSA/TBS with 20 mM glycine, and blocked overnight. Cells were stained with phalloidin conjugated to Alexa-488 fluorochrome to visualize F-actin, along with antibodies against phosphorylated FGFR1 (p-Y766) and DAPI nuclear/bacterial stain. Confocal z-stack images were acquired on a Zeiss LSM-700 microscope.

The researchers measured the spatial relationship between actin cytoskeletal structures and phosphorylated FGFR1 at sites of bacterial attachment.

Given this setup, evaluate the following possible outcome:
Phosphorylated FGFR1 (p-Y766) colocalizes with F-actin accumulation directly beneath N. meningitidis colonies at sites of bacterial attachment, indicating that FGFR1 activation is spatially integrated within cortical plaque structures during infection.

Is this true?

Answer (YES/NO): NO